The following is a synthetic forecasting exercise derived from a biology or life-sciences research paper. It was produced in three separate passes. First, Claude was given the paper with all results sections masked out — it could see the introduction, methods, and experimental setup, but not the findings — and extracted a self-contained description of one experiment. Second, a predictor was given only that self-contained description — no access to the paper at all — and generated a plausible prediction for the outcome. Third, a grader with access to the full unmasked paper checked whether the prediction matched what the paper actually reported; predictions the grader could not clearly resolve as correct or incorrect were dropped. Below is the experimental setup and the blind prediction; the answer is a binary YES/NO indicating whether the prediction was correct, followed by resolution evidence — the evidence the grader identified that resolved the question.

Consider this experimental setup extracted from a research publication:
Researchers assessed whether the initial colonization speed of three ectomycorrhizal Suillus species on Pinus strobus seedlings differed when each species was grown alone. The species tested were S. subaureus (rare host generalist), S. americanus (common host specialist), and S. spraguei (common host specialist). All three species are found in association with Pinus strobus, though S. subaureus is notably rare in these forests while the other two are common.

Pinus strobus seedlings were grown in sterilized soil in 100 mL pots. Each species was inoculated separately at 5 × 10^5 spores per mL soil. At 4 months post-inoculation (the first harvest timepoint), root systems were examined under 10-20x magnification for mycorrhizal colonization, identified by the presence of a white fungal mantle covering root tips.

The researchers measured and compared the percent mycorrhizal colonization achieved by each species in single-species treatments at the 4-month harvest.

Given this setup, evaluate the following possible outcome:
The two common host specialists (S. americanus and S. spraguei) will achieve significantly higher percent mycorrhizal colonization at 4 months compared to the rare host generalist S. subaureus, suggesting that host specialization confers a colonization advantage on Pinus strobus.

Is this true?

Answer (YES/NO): NO